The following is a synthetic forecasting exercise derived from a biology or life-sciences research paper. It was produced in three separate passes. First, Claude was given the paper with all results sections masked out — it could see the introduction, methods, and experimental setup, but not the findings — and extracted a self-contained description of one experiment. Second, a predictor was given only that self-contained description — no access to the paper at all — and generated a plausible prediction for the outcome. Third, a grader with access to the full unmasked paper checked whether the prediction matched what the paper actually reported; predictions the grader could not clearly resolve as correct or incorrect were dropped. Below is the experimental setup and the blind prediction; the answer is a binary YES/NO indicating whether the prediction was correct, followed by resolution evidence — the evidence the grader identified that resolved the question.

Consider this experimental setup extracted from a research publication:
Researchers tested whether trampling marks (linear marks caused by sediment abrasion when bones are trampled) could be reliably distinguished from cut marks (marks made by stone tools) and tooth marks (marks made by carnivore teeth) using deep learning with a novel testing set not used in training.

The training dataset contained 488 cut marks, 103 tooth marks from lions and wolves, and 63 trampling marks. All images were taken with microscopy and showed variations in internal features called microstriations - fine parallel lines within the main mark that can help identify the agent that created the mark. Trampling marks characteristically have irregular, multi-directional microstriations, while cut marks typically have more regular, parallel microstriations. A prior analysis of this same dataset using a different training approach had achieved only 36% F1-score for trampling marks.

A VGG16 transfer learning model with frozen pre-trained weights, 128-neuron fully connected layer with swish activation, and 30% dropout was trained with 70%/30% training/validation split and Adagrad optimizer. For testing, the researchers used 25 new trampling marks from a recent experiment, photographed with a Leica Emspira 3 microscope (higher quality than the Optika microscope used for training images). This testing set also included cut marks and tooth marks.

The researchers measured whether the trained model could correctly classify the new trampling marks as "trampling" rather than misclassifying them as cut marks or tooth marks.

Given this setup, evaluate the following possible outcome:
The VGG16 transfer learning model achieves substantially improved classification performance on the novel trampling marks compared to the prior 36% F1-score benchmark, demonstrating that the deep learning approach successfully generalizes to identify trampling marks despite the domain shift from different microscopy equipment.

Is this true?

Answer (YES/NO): NO